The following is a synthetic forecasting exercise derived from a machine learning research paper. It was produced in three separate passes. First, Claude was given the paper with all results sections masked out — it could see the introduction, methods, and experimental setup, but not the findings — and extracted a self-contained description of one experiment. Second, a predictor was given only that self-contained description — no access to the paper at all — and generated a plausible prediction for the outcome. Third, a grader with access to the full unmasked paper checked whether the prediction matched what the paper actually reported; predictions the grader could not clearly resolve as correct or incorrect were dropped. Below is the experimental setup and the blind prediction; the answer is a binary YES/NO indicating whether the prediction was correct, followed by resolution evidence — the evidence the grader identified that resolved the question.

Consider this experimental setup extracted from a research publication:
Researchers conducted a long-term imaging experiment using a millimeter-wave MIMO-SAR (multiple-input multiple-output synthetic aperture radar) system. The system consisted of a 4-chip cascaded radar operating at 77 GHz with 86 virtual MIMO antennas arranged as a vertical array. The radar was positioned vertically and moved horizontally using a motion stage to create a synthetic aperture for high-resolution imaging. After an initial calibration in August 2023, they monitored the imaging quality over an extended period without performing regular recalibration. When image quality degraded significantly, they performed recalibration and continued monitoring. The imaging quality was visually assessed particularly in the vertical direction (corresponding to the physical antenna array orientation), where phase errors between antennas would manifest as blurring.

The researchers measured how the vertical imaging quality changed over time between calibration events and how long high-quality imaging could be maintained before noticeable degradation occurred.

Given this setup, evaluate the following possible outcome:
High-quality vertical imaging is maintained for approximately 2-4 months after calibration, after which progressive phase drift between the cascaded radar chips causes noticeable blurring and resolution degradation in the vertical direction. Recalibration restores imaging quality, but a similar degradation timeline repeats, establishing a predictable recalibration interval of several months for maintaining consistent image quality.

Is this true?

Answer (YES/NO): NO